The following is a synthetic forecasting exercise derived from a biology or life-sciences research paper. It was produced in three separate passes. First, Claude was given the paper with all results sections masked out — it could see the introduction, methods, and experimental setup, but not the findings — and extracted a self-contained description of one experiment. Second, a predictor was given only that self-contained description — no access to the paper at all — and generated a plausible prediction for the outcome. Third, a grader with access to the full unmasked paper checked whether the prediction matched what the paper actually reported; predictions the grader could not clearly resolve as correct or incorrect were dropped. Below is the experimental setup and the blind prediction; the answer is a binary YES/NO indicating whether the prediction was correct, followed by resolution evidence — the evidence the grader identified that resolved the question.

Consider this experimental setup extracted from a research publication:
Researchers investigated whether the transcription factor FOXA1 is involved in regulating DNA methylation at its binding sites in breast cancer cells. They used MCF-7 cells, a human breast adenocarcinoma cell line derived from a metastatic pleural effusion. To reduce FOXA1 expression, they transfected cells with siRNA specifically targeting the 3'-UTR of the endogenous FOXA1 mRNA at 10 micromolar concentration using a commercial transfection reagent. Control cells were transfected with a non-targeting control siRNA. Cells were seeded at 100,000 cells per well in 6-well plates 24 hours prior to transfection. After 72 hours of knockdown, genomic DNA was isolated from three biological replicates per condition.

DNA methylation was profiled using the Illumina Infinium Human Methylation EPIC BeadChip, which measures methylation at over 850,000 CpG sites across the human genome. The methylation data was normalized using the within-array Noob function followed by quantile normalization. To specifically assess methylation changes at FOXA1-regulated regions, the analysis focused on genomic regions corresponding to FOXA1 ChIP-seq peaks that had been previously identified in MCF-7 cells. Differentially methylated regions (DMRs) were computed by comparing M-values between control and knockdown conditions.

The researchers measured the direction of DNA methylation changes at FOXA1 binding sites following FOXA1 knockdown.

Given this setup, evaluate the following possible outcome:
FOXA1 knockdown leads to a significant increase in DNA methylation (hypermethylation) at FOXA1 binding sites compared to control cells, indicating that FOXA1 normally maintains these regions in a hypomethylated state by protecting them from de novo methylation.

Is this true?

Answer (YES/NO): YES